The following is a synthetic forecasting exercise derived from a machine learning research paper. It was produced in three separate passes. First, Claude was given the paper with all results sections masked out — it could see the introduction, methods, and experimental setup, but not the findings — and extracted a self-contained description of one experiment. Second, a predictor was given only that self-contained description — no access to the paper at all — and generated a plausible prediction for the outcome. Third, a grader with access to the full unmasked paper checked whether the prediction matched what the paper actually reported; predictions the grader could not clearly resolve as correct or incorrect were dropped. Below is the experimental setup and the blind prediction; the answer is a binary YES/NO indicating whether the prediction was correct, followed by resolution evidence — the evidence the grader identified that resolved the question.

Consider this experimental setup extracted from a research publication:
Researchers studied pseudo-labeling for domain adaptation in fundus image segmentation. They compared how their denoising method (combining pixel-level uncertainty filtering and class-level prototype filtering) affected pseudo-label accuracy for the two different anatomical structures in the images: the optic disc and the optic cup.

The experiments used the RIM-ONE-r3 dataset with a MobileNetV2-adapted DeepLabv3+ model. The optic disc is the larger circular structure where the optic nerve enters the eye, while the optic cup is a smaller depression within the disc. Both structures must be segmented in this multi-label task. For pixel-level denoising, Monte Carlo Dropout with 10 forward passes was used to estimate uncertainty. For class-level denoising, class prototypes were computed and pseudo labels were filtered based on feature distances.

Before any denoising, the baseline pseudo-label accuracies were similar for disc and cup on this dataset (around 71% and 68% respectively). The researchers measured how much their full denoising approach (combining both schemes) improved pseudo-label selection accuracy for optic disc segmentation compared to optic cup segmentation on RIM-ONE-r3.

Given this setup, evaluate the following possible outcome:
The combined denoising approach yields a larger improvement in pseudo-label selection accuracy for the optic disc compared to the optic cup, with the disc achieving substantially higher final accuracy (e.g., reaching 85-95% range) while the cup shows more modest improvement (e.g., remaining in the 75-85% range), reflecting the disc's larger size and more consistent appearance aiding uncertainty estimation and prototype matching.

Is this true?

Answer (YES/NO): NO